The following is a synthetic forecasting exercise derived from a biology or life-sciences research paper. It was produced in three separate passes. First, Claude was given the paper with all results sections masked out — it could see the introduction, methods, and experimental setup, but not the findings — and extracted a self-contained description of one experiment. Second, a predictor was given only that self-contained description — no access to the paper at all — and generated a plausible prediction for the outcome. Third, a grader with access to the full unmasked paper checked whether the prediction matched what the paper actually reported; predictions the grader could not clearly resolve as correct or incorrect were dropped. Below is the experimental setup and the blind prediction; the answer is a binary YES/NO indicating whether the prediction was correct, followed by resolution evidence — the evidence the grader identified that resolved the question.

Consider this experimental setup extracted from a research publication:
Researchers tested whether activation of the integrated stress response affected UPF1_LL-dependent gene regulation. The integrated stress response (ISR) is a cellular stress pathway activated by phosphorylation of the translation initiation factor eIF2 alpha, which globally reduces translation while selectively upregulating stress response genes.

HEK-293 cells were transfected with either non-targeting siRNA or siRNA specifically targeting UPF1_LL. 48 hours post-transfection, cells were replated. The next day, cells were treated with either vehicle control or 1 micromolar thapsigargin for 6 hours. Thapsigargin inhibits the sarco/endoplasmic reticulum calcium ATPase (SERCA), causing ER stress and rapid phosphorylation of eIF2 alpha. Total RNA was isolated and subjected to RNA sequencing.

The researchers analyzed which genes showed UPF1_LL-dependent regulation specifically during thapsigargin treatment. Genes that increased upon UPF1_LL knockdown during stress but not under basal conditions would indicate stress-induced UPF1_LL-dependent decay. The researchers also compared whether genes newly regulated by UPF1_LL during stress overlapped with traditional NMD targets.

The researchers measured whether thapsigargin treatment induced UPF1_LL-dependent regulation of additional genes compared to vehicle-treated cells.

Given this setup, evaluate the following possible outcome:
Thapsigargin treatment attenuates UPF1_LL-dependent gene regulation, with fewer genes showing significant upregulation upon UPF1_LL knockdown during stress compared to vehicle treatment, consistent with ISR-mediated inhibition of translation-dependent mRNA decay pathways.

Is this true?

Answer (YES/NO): NO